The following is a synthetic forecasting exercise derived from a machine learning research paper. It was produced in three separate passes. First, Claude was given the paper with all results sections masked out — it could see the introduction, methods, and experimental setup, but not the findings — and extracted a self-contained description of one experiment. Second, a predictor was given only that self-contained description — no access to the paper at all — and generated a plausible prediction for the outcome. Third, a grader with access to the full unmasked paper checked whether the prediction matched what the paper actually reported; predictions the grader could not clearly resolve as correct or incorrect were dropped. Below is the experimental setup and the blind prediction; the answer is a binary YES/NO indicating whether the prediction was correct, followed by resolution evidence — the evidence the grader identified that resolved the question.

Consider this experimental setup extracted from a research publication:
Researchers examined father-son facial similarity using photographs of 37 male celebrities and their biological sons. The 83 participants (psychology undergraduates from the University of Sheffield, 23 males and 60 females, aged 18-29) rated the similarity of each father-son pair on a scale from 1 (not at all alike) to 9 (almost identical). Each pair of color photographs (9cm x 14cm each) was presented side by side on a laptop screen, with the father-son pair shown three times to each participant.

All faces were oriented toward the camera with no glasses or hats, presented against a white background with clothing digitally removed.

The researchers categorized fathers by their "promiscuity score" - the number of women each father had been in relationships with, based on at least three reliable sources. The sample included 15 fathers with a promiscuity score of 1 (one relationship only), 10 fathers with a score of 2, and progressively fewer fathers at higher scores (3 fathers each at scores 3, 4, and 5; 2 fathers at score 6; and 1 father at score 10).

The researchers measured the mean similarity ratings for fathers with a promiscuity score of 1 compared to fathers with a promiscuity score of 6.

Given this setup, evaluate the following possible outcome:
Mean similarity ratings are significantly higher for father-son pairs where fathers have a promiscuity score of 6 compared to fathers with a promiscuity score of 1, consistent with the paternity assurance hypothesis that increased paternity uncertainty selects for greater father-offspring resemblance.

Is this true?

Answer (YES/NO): NO